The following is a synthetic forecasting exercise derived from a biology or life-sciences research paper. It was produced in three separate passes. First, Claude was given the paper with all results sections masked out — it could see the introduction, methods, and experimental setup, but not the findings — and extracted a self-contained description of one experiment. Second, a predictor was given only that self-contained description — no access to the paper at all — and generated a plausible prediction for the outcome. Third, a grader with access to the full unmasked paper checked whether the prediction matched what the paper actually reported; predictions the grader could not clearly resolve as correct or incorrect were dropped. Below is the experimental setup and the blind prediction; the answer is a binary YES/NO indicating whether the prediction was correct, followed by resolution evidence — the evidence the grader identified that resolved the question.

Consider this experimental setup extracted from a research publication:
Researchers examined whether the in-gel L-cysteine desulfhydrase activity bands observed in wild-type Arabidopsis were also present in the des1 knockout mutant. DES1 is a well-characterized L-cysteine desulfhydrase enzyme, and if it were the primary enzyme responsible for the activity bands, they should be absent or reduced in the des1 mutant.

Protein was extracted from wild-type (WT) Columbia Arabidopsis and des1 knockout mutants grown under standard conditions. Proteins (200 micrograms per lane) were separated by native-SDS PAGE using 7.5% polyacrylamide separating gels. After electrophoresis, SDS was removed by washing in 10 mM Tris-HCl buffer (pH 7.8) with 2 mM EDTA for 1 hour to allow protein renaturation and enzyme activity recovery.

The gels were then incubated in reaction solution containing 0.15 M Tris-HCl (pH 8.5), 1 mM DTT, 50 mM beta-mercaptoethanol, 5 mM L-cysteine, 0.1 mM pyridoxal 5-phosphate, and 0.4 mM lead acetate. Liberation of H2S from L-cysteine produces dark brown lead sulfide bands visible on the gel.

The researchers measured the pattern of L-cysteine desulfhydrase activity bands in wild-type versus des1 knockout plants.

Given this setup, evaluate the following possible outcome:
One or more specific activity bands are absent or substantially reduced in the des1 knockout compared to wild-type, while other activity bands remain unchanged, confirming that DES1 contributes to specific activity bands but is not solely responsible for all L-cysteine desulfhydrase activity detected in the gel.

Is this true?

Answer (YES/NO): NO